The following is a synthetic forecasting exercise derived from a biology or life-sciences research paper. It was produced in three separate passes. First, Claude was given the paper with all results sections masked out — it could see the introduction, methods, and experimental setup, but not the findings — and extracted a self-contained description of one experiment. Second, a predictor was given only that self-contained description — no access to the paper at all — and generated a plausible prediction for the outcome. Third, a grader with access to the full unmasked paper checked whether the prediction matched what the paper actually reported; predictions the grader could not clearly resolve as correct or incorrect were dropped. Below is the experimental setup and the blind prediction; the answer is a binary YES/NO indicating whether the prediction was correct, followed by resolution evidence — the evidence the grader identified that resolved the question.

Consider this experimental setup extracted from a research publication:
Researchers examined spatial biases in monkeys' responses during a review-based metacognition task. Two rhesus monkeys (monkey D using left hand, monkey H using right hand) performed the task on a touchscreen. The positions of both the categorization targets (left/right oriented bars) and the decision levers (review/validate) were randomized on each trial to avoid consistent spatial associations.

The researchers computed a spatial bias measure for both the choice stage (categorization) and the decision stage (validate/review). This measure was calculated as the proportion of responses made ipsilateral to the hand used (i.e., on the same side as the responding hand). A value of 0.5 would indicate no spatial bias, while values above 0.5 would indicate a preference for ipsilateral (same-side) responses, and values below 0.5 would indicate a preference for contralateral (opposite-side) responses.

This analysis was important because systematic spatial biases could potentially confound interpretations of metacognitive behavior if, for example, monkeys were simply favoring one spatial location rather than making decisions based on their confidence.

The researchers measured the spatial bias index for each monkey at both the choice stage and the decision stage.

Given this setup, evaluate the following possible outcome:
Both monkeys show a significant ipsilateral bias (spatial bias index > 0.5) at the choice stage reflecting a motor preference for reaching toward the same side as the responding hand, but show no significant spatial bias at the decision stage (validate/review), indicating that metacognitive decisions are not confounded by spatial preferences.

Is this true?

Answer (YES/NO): NO